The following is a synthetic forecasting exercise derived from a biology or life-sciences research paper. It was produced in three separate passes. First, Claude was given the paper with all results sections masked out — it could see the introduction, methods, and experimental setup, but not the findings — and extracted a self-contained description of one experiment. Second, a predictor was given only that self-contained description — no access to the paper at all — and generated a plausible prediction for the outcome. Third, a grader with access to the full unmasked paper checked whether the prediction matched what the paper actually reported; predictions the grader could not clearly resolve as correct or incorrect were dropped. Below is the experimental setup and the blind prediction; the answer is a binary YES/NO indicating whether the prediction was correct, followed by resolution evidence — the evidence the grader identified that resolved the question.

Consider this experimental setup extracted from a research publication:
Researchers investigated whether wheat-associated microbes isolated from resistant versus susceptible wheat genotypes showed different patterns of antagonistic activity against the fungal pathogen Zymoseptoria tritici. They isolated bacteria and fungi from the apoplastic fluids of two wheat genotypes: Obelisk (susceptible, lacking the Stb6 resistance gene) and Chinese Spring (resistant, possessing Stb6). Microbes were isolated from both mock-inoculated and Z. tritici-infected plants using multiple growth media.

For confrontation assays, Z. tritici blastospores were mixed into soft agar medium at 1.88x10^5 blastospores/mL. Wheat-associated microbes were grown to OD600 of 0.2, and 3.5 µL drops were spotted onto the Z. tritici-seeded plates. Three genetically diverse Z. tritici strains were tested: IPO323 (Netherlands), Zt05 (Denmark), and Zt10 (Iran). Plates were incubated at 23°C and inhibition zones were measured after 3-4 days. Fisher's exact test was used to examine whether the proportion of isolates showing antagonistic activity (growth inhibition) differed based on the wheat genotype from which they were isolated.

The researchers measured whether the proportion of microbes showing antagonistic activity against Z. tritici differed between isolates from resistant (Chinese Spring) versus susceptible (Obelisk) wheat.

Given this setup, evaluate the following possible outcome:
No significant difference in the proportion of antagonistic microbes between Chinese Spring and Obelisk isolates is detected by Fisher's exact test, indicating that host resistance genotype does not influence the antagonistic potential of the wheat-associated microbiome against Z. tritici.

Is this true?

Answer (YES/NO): NO